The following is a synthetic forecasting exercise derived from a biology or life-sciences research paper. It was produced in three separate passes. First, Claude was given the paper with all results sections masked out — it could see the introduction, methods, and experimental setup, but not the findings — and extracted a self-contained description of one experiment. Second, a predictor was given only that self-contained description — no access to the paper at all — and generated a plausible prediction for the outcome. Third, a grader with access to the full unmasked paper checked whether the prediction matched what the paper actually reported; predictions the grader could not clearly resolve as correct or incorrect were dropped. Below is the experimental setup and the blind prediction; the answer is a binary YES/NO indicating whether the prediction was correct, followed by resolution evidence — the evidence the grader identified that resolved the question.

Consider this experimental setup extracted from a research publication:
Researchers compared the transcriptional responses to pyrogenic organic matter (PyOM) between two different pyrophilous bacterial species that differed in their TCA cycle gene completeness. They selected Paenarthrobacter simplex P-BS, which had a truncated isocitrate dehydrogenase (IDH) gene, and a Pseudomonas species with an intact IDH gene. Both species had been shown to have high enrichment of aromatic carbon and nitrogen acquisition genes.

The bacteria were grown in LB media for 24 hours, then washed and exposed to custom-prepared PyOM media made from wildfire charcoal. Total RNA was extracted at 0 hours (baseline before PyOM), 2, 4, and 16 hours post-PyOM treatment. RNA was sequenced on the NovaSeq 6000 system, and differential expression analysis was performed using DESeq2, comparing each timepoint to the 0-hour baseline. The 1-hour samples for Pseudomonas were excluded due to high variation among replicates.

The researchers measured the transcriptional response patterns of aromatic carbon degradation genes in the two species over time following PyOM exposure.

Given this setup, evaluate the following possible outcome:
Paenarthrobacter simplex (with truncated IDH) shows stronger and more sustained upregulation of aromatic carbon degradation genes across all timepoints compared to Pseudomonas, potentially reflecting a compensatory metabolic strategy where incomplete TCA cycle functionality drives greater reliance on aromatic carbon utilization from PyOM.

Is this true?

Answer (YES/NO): YES